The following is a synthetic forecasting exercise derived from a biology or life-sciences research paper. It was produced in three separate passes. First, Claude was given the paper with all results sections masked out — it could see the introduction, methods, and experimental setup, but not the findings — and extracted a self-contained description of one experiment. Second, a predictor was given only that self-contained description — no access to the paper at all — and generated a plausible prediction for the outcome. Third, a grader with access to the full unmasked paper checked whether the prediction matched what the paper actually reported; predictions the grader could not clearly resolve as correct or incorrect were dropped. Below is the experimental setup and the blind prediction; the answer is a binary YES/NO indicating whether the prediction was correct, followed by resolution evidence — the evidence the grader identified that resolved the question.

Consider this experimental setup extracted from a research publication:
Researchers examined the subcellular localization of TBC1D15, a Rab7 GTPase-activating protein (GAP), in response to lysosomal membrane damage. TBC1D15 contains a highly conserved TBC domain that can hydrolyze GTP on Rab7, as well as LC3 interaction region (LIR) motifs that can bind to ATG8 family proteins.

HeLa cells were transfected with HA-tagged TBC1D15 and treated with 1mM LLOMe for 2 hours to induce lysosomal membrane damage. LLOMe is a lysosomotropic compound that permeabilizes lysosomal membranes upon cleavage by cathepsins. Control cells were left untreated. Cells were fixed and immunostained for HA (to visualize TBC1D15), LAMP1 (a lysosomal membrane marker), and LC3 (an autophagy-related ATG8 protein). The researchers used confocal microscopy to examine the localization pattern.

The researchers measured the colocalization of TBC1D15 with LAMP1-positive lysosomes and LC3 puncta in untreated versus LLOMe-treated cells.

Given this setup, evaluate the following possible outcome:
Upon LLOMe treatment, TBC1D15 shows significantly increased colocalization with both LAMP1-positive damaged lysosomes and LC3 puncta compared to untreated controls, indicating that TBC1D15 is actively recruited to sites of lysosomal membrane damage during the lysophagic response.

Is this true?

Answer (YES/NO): YES